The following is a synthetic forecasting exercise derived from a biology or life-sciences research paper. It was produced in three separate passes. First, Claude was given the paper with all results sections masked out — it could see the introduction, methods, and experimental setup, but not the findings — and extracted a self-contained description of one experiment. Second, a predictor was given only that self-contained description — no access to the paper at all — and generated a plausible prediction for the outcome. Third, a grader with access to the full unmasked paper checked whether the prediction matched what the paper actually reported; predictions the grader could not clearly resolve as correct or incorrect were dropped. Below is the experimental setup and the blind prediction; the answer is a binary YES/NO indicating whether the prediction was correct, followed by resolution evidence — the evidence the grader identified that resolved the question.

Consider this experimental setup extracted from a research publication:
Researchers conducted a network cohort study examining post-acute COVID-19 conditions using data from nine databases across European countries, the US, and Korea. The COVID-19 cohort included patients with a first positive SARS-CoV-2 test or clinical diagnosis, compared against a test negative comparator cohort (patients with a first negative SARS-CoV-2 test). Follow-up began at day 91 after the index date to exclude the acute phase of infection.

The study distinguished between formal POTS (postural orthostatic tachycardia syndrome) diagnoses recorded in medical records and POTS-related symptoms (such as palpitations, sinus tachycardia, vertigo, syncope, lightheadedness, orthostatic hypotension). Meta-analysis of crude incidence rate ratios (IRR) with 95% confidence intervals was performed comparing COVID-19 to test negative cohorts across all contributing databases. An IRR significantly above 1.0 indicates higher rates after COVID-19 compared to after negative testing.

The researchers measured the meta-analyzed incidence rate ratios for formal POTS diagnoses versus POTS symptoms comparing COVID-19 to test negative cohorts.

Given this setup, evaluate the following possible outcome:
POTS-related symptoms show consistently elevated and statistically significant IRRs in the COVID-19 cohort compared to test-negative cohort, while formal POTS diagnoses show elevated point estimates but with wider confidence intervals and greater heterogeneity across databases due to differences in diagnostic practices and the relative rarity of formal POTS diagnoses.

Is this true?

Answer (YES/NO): NO